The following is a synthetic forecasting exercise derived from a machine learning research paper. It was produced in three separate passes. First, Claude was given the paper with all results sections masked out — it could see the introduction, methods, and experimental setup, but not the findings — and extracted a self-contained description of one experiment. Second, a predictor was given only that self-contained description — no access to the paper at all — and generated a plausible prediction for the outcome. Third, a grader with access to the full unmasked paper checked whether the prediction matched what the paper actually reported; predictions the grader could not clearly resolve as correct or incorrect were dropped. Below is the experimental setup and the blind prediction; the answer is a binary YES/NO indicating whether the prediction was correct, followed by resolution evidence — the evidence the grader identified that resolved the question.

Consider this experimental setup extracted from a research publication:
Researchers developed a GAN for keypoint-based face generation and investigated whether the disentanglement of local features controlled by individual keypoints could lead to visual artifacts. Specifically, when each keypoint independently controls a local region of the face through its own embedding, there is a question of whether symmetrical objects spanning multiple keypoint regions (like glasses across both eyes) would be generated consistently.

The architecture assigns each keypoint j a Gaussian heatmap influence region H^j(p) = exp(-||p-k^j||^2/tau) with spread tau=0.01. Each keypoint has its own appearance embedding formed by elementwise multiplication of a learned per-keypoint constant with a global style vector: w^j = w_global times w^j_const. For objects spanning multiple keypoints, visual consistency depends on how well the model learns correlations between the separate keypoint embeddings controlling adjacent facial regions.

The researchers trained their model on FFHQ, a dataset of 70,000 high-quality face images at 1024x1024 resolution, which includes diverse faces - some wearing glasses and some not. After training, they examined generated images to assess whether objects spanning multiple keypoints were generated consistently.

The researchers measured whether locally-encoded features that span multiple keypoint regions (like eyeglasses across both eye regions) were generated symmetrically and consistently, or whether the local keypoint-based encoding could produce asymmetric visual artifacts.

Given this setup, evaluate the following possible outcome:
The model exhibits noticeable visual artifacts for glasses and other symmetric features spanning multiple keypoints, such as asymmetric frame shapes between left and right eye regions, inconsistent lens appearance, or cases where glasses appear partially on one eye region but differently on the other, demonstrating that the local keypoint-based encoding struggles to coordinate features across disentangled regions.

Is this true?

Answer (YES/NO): YES